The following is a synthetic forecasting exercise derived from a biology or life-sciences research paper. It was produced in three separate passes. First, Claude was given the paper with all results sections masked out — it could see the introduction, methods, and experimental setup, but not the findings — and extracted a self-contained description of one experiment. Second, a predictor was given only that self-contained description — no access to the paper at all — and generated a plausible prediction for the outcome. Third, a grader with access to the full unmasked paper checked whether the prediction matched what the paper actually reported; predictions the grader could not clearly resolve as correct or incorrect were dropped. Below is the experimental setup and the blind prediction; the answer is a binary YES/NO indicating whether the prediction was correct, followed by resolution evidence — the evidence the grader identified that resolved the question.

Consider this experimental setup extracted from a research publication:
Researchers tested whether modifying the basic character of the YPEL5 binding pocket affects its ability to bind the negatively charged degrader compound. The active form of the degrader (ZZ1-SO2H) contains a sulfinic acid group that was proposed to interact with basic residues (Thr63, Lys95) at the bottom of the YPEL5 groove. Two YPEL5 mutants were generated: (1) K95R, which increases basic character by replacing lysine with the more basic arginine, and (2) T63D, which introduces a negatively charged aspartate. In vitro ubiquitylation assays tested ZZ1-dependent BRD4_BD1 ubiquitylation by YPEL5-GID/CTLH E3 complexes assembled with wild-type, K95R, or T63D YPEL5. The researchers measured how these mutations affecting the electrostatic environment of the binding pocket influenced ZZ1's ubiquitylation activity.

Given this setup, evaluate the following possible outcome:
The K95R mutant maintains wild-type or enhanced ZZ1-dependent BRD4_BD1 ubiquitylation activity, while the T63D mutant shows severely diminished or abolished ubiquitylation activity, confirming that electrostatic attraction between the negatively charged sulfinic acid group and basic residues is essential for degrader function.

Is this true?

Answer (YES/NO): NO